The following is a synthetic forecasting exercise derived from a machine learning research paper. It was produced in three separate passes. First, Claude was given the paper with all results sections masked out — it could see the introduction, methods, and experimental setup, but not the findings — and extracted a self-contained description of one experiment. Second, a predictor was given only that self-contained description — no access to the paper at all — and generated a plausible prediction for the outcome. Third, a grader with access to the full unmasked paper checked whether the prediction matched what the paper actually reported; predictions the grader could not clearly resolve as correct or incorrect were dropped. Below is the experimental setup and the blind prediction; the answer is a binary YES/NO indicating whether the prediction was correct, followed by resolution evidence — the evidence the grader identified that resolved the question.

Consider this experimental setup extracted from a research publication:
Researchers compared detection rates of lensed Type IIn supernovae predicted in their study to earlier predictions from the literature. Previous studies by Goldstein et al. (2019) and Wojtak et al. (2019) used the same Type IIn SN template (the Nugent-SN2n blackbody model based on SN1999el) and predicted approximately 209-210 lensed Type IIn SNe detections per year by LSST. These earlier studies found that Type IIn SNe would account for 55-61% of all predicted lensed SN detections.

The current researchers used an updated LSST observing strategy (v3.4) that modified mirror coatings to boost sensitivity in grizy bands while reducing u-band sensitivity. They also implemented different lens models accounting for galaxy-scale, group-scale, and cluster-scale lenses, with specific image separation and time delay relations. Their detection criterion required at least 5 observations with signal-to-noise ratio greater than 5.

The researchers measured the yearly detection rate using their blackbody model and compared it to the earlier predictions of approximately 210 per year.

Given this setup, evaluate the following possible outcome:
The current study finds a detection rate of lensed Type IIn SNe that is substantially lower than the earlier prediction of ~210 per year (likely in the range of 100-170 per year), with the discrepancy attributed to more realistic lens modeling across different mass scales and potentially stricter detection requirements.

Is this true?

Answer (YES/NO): NO